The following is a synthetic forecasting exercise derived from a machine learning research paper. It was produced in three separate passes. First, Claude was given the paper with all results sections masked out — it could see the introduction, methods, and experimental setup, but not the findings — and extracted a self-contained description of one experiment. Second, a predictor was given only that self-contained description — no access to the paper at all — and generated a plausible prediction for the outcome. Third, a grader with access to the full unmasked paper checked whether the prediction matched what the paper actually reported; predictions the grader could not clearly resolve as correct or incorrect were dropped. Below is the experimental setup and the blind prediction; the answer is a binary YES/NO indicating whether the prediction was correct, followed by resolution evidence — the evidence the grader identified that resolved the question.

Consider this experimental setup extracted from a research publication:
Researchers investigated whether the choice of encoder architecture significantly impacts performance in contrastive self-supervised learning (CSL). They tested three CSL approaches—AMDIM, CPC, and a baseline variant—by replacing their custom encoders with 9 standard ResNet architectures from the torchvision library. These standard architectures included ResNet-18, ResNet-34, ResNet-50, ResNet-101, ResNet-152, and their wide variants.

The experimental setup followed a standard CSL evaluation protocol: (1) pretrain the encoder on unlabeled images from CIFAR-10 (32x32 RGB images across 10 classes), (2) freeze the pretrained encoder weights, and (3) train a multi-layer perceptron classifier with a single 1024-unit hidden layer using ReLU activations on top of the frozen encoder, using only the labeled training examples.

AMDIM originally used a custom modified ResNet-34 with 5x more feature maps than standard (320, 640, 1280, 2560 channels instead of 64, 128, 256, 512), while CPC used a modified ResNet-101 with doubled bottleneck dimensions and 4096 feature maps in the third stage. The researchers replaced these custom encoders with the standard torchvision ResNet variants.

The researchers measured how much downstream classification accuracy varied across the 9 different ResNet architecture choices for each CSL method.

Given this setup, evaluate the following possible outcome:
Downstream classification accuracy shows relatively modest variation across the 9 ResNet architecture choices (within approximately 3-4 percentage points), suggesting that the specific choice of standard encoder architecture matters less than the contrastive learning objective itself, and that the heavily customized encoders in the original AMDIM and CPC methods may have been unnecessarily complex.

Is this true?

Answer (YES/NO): NO